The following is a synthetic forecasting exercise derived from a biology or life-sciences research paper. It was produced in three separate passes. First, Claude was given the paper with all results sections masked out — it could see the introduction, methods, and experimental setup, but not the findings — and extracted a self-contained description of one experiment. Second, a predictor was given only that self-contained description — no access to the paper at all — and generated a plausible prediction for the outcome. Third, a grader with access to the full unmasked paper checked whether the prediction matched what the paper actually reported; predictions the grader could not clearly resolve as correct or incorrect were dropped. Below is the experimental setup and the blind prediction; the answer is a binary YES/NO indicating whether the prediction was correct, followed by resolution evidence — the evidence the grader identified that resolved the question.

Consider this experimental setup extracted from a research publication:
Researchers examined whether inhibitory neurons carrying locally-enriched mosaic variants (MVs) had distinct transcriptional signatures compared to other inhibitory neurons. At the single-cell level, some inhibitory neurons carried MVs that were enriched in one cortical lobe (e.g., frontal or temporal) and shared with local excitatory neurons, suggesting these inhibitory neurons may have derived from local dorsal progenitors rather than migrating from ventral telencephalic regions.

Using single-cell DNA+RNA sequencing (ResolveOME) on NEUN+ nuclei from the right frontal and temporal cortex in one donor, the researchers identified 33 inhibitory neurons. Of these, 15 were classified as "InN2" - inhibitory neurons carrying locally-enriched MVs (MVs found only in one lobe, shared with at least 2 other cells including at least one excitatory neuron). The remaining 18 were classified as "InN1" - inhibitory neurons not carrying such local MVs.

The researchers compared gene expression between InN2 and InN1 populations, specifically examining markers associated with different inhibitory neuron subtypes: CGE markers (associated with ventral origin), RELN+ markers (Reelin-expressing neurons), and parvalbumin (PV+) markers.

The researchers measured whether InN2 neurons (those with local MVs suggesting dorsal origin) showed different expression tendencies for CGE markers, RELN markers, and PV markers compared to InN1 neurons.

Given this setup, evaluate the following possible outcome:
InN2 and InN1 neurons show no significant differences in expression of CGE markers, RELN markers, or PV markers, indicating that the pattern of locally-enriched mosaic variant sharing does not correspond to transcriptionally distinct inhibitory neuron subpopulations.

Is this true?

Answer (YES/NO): NO